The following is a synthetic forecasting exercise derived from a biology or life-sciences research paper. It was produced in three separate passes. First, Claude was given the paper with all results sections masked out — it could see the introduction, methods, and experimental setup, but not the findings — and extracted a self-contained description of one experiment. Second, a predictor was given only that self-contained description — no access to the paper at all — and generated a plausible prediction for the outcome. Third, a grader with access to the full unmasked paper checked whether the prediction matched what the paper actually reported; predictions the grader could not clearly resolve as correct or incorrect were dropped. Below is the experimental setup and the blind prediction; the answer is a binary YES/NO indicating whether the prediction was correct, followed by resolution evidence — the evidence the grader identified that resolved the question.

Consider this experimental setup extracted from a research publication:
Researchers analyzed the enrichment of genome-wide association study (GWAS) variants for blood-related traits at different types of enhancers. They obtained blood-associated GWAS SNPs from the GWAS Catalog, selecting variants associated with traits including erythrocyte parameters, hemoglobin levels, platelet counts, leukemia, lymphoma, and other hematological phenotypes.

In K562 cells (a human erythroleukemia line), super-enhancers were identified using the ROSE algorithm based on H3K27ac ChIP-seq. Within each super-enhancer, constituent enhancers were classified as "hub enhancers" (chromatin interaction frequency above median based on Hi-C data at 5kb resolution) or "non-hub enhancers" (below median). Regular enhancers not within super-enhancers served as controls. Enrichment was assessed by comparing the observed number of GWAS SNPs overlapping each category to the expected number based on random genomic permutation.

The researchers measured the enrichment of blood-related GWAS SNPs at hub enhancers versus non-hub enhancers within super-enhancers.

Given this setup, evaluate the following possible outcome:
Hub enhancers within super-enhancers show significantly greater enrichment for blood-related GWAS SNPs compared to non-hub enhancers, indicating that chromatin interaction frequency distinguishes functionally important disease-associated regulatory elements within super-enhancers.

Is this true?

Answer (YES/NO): YES